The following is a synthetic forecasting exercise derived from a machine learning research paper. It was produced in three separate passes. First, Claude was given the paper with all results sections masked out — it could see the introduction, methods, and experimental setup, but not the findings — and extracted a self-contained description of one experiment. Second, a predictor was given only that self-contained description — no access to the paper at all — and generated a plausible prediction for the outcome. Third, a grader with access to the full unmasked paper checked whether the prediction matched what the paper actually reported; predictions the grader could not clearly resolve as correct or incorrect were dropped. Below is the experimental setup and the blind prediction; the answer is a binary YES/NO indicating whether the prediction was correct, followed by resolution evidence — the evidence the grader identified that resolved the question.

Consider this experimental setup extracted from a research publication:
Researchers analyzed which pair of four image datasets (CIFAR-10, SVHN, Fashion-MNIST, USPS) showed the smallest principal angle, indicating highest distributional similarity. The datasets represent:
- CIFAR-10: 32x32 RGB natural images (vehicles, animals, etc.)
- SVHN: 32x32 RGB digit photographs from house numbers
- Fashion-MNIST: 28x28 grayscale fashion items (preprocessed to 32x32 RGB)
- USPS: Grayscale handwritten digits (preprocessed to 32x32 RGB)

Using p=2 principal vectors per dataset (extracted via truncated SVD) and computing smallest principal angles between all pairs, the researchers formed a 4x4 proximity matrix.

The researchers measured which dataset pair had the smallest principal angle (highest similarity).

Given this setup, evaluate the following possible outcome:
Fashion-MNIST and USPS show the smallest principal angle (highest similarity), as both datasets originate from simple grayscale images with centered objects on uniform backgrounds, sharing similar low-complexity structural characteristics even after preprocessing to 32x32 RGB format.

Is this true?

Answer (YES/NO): NO